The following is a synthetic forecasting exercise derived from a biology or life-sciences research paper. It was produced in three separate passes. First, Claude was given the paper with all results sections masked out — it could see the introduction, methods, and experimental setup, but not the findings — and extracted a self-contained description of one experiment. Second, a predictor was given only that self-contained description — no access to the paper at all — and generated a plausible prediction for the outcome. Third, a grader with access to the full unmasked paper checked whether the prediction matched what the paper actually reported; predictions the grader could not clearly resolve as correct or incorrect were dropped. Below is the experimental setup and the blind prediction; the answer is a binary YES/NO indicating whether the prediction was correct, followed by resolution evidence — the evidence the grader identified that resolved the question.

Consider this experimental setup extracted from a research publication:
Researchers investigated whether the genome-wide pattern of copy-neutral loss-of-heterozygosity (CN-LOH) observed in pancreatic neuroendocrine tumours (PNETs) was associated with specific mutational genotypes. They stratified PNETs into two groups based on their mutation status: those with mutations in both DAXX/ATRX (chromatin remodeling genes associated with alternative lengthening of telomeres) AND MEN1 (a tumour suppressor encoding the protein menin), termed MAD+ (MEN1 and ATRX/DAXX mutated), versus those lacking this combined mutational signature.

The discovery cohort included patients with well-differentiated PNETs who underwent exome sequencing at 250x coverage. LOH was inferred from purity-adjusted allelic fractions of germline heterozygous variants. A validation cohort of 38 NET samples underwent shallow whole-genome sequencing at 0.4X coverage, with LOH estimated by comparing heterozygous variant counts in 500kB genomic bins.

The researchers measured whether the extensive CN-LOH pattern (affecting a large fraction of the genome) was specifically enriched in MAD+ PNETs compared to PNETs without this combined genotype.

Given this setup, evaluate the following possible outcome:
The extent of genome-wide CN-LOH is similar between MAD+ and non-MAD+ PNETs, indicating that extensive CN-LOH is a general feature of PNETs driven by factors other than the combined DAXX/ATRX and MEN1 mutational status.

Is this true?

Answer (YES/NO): NO